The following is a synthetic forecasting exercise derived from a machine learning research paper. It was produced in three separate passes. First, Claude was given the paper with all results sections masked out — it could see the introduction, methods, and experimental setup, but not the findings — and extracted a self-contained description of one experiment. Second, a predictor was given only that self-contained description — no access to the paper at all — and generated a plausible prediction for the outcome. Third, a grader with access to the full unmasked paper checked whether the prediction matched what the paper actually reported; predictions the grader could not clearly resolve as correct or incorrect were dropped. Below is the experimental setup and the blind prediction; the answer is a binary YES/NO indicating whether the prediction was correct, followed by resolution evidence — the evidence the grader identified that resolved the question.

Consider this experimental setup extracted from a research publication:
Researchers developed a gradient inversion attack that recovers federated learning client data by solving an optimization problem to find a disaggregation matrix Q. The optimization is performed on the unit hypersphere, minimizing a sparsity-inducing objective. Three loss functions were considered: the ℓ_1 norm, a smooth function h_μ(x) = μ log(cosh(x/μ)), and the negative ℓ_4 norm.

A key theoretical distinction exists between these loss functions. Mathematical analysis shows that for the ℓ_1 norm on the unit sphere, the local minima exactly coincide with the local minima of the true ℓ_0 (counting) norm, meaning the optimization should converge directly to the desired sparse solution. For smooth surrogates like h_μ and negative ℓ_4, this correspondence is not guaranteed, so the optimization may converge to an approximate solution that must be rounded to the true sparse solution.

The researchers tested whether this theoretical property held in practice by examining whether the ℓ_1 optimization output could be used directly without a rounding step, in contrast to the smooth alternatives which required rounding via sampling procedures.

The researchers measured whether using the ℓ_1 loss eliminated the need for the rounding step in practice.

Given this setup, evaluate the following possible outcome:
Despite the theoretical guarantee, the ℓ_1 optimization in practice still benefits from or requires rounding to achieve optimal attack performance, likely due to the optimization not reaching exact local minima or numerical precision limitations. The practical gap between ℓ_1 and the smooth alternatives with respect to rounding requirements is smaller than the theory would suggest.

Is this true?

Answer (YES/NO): NO